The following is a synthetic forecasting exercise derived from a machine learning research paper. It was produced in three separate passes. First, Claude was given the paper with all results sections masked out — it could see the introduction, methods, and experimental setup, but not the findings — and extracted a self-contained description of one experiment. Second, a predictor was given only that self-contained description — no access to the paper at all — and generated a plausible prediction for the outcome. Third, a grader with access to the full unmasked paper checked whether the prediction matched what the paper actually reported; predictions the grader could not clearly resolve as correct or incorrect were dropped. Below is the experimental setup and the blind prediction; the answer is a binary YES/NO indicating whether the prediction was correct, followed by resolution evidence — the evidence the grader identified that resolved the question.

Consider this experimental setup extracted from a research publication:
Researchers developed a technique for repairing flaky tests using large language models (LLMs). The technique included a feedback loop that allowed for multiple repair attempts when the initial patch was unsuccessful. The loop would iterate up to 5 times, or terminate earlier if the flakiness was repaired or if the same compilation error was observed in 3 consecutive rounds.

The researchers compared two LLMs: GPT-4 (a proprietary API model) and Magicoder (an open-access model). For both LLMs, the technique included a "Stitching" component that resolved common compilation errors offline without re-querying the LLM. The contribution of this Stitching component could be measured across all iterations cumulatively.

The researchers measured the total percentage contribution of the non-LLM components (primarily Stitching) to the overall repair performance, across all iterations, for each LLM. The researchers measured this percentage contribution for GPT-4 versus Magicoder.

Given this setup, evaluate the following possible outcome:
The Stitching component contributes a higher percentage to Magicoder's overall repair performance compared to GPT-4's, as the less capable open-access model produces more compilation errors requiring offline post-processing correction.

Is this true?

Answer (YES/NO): YES